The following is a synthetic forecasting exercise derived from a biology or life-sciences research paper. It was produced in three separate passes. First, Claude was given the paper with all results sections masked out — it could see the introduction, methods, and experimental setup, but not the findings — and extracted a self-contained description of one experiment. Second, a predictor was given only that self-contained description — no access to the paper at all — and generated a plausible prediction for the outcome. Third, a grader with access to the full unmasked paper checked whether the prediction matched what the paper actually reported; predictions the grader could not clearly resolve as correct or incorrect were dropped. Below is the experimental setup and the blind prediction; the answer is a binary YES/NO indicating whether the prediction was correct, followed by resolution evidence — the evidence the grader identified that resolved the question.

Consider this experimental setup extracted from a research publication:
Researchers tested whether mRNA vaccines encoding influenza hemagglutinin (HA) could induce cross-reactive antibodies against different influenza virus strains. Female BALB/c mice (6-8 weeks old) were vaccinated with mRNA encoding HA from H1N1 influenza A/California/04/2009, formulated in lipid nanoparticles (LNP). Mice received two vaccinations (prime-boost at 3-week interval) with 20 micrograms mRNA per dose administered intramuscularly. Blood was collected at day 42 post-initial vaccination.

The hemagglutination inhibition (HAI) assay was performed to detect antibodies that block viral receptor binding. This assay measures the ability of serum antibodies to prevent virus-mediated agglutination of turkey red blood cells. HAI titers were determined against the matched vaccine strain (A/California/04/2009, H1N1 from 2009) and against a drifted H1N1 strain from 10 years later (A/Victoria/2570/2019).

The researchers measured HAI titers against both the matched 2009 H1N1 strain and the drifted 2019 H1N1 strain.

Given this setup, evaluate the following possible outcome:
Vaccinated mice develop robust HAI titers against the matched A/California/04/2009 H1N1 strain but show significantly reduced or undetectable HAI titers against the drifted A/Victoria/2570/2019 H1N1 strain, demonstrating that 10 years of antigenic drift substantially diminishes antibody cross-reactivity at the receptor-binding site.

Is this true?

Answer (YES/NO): NO